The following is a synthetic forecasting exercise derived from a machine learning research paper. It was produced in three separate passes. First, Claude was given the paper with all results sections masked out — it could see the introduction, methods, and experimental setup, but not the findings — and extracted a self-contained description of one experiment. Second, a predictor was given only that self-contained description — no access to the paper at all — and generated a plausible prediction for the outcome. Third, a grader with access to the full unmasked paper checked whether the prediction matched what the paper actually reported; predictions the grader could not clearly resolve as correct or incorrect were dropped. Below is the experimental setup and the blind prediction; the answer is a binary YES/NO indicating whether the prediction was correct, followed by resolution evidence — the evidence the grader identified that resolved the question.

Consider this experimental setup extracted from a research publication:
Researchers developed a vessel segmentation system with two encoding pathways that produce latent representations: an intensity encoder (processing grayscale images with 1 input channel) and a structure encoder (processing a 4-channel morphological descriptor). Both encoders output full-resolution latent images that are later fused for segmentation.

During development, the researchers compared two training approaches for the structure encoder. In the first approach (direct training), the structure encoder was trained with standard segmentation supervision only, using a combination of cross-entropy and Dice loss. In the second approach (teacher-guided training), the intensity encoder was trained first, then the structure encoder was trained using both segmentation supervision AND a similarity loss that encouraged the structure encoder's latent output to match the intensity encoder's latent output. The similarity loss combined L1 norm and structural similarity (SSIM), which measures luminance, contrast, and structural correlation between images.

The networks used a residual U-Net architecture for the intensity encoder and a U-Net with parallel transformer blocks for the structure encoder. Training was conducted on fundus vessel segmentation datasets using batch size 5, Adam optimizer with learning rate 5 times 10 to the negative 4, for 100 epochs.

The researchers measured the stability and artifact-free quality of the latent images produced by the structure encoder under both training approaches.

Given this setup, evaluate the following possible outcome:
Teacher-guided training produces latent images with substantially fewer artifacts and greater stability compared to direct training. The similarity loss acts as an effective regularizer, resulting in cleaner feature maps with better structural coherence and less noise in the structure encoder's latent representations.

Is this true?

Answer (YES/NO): YES